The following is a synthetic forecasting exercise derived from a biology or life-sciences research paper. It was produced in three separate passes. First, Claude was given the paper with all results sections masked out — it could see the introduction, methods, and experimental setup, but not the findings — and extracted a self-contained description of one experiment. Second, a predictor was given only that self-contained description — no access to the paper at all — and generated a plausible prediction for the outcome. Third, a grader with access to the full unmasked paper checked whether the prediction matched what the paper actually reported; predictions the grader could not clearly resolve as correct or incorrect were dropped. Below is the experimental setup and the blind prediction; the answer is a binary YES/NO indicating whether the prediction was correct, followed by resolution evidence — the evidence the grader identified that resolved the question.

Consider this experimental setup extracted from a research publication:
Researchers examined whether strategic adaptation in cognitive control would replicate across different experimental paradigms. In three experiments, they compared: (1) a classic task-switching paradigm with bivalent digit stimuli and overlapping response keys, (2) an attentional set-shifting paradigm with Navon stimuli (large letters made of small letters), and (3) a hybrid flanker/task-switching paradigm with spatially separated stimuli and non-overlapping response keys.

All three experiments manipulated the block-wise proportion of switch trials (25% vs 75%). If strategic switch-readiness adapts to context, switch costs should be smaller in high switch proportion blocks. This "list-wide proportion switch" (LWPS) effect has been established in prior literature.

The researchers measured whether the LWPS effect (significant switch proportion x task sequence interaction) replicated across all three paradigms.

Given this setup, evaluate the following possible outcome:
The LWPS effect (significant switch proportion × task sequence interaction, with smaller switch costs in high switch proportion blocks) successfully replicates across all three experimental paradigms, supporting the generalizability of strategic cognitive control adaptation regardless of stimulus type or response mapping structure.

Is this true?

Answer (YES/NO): YES